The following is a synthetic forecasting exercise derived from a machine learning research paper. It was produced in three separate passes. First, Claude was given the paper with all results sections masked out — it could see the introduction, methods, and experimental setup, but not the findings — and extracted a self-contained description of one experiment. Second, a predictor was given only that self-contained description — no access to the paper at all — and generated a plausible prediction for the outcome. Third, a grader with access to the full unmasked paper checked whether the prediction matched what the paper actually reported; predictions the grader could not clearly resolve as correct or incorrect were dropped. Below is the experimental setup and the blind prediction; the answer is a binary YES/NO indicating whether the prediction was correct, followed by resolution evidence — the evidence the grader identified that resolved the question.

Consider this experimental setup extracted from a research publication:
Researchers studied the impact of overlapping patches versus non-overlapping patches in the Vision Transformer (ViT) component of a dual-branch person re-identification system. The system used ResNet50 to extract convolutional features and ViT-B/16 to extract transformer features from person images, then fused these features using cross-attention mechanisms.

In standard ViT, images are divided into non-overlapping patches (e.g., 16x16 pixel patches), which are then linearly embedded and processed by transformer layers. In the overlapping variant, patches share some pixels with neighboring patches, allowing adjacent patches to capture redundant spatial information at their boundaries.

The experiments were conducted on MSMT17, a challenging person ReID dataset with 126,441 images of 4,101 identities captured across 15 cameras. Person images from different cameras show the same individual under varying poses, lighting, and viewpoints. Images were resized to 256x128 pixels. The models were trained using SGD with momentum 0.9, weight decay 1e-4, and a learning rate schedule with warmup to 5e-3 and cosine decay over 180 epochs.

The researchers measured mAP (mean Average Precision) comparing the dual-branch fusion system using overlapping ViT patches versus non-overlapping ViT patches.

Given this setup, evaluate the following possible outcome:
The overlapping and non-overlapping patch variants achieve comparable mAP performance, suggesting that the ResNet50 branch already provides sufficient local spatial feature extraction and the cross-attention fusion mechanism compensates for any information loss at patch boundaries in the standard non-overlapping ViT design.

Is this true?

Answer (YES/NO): NO